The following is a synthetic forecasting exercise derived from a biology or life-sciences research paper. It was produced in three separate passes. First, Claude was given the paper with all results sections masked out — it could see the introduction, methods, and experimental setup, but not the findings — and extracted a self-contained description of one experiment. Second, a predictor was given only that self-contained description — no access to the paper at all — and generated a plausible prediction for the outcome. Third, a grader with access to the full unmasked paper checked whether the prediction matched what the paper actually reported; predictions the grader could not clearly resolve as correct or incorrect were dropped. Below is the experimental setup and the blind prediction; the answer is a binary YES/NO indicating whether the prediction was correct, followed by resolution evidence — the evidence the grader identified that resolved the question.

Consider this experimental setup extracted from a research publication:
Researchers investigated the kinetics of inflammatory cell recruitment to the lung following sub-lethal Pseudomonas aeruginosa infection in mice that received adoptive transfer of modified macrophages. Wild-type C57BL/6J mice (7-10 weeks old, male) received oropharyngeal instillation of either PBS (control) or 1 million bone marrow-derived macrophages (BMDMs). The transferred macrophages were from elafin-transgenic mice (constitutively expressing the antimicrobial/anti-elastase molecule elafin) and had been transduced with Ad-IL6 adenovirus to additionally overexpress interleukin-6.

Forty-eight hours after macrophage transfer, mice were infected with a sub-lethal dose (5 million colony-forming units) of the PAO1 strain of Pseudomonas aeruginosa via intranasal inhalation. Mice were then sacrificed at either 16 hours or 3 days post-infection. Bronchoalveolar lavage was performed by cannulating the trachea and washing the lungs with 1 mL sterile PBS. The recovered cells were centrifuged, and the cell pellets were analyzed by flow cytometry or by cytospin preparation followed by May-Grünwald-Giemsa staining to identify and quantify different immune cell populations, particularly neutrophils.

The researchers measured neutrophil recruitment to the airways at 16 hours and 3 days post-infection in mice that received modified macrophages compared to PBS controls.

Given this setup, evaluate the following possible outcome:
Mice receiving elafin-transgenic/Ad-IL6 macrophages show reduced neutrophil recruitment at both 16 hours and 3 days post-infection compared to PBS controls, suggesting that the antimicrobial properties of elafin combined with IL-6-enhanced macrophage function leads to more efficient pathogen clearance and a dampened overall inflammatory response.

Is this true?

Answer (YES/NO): NO